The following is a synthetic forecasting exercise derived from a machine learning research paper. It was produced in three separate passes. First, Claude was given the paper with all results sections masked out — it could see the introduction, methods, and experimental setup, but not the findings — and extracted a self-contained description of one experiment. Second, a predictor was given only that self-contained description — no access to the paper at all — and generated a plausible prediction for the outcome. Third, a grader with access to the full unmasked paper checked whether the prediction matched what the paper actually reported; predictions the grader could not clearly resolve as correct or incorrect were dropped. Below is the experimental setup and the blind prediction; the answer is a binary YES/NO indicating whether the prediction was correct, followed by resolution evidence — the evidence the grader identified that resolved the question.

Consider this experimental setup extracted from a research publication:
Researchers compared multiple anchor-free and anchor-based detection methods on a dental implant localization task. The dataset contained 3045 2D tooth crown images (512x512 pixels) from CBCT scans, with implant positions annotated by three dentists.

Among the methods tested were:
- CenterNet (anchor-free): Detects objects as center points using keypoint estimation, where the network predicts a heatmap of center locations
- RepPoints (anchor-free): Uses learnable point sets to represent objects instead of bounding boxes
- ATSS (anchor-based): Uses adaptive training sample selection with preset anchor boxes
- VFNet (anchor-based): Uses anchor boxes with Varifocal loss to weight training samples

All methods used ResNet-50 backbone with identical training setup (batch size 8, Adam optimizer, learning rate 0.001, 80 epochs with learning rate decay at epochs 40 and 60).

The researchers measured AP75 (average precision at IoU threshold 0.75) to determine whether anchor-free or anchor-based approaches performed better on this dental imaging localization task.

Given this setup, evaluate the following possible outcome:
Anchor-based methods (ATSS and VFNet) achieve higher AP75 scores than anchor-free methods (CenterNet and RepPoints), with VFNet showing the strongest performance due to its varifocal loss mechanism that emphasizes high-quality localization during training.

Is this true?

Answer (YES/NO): NO